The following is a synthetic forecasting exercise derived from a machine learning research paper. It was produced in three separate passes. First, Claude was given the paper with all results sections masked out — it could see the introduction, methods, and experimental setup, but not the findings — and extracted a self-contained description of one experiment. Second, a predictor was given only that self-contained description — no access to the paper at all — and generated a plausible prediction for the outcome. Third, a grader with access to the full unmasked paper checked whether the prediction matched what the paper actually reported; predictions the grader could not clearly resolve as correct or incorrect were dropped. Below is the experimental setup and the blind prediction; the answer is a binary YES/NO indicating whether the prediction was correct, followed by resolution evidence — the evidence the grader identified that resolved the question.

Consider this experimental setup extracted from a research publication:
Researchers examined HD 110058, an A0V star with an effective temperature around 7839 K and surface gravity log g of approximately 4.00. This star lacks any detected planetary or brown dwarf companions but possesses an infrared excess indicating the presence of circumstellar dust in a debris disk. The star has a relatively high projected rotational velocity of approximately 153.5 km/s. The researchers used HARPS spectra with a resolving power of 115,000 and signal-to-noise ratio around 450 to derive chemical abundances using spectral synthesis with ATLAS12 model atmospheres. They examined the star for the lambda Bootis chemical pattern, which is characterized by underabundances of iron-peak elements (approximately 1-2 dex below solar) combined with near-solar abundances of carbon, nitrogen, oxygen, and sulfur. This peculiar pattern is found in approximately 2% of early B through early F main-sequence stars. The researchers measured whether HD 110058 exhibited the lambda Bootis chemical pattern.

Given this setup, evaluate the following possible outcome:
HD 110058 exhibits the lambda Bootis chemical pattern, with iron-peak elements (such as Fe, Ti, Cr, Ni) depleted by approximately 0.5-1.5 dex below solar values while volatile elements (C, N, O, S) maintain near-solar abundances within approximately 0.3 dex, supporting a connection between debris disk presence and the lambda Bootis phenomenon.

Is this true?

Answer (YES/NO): YES